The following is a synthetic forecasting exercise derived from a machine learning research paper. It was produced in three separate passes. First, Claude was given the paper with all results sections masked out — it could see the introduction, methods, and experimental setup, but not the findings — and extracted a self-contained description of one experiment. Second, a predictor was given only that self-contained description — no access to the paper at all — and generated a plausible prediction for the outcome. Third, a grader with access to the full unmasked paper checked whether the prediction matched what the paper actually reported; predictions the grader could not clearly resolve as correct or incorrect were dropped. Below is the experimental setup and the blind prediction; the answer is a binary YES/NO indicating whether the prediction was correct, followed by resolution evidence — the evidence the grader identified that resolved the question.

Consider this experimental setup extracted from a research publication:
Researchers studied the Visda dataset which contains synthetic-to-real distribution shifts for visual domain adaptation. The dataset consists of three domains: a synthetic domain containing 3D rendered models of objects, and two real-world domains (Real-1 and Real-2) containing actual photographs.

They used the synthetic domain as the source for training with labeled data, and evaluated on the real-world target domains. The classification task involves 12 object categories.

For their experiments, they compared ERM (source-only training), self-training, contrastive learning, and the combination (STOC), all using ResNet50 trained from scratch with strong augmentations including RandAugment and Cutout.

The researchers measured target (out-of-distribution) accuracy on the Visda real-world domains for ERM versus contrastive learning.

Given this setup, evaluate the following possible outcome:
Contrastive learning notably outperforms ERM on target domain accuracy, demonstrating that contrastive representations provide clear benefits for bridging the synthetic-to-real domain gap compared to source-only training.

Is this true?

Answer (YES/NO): YES